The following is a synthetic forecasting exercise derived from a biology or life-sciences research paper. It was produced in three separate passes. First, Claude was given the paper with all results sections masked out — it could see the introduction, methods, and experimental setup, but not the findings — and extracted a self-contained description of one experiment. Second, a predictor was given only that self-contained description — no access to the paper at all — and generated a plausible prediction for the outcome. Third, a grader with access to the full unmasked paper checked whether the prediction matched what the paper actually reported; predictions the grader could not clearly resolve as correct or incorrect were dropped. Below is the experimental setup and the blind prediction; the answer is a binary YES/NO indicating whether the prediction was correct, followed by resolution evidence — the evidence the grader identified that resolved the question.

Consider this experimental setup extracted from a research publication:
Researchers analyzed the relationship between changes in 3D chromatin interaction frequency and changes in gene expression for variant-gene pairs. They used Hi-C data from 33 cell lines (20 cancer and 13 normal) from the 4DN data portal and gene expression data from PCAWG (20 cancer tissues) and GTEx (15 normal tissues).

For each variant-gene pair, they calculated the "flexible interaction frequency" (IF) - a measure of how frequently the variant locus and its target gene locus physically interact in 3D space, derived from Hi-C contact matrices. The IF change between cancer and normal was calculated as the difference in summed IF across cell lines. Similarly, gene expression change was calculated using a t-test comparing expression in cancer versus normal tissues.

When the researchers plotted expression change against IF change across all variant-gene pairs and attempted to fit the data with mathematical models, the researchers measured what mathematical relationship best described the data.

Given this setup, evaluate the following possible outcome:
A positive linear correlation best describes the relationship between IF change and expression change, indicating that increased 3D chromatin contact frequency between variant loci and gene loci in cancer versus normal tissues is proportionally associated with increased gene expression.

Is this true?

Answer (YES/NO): NO